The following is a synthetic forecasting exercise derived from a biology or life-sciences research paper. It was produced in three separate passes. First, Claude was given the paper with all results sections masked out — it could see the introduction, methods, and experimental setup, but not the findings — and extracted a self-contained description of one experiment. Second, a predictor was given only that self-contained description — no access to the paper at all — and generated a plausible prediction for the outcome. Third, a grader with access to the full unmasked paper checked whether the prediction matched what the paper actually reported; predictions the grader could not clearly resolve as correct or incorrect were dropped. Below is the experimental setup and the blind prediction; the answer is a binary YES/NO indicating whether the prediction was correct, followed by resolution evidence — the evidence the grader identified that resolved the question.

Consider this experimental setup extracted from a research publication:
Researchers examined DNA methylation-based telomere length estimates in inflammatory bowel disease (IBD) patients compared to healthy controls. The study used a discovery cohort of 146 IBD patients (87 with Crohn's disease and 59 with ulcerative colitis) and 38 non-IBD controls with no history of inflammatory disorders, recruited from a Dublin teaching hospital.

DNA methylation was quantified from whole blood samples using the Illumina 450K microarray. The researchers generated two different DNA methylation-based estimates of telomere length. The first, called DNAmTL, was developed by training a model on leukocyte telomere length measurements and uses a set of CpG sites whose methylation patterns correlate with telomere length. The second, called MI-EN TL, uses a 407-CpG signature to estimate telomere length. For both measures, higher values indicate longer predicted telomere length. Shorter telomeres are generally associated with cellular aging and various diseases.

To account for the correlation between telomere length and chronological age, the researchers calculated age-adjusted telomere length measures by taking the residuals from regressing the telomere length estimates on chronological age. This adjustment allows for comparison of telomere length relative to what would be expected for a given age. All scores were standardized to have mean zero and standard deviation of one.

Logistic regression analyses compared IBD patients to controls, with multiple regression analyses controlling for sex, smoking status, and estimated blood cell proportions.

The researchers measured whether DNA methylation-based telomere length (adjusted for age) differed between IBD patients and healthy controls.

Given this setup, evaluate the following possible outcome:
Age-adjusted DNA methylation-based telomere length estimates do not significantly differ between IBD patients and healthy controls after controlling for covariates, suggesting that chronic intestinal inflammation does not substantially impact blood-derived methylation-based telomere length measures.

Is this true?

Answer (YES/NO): NO